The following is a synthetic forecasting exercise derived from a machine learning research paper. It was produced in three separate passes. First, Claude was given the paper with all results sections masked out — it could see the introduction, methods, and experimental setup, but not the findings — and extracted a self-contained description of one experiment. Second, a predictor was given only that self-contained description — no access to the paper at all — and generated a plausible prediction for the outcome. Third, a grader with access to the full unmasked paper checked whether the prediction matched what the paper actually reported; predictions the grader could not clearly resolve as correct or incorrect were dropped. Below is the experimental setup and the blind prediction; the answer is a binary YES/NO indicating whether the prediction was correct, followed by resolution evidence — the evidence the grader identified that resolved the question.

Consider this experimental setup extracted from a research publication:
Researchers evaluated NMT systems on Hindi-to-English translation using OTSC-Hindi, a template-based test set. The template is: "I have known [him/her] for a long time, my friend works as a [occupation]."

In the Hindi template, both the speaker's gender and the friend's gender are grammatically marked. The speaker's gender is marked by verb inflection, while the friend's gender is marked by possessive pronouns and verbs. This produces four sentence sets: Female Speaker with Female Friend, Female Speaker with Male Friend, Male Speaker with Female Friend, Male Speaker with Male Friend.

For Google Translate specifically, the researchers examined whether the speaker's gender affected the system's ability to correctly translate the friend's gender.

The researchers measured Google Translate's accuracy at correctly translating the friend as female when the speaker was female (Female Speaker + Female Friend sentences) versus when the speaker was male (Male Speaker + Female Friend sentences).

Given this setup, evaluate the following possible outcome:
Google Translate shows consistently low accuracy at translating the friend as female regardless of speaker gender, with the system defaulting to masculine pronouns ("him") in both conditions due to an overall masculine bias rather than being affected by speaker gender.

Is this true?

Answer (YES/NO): NO